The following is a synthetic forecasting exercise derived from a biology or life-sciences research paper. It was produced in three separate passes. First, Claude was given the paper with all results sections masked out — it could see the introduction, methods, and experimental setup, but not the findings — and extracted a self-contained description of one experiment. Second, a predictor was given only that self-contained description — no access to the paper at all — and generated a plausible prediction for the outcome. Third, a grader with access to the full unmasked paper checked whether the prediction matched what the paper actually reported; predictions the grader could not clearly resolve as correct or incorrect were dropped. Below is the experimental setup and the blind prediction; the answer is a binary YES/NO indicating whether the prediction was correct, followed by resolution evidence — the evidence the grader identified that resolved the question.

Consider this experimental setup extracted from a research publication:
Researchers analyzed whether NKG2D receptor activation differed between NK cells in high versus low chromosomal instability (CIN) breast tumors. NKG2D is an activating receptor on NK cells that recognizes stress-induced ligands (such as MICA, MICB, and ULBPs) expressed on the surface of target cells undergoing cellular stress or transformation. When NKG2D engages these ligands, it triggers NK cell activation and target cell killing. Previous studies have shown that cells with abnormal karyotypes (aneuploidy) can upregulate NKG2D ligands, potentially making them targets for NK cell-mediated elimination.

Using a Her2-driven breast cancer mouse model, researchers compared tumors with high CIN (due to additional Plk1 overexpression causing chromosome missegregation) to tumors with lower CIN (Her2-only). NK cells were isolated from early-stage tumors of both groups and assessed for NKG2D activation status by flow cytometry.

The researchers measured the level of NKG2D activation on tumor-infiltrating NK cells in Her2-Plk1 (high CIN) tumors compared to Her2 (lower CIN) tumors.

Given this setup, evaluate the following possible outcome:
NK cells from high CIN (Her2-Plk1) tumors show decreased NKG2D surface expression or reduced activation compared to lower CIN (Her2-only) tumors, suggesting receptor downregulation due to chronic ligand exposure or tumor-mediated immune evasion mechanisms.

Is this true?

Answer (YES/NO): NO